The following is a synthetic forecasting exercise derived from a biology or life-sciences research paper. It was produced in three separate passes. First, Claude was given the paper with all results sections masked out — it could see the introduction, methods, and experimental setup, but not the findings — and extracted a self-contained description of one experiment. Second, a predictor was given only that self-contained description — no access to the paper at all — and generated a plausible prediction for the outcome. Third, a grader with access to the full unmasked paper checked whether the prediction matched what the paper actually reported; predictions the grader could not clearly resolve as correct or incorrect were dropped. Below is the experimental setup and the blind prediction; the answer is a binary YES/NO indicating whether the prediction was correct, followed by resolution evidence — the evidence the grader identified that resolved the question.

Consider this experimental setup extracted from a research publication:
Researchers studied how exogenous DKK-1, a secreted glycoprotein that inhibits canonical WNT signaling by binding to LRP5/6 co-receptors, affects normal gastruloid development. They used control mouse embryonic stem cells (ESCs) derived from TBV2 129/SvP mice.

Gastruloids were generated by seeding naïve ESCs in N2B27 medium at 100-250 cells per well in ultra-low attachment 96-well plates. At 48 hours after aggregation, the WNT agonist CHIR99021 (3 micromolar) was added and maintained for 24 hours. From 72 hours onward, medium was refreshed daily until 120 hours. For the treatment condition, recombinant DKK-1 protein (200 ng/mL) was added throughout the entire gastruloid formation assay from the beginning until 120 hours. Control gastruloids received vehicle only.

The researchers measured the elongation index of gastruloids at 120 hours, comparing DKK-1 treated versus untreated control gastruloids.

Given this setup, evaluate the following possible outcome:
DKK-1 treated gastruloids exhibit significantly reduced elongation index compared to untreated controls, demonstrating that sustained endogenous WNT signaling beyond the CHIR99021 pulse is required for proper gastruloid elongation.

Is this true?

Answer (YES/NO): YES